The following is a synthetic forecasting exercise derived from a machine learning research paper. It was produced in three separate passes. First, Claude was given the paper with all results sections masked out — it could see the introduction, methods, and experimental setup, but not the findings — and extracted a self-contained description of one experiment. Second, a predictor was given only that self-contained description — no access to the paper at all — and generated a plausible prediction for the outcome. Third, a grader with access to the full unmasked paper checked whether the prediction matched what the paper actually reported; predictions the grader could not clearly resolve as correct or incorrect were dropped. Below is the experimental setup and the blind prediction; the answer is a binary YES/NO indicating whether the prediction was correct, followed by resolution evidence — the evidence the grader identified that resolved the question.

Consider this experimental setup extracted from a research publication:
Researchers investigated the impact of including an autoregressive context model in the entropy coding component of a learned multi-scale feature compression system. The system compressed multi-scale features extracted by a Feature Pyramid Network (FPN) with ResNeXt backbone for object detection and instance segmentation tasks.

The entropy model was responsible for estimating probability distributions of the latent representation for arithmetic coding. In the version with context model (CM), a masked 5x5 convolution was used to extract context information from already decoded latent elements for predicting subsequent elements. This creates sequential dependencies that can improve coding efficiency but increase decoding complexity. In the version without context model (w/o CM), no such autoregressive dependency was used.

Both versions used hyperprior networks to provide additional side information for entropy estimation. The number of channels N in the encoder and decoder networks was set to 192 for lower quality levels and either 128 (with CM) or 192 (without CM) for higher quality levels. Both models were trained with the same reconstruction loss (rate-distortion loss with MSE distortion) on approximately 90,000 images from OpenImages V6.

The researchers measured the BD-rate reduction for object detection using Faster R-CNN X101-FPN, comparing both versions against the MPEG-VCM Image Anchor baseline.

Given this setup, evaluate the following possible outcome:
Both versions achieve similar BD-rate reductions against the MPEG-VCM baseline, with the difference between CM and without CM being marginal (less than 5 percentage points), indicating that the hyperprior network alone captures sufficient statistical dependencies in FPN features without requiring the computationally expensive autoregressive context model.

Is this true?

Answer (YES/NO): YES